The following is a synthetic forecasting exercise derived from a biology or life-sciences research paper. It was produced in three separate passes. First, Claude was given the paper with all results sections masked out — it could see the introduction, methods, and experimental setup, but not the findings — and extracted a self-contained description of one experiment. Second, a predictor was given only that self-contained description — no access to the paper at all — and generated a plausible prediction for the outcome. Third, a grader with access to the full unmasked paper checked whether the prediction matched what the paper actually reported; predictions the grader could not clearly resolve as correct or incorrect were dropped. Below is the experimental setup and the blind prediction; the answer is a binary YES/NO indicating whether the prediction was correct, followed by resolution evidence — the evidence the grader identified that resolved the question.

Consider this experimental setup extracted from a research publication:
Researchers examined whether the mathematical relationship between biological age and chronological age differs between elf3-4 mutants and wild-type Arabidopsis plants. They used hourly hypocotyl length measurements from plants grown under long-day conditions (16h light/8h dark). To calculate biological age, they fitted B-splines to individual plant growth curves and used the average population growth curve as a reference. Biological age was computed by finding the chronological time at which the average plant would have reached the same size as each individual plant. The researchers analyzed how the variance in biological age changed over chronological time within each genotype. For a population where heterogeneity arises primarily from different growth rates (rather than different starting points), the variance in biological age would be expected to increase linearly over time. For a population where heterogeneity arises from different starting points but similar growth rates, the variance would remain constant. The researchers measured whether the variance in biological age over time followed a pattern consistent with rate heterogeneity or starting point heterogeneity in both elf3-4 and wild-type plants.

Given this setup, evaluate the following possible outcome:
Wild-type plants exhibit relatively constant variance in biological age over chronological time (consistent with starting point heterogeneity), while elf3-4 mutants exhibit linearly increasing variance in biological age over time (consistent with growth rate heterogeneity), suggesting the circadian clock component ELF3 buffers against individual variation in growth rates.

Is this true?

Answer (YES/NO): NO